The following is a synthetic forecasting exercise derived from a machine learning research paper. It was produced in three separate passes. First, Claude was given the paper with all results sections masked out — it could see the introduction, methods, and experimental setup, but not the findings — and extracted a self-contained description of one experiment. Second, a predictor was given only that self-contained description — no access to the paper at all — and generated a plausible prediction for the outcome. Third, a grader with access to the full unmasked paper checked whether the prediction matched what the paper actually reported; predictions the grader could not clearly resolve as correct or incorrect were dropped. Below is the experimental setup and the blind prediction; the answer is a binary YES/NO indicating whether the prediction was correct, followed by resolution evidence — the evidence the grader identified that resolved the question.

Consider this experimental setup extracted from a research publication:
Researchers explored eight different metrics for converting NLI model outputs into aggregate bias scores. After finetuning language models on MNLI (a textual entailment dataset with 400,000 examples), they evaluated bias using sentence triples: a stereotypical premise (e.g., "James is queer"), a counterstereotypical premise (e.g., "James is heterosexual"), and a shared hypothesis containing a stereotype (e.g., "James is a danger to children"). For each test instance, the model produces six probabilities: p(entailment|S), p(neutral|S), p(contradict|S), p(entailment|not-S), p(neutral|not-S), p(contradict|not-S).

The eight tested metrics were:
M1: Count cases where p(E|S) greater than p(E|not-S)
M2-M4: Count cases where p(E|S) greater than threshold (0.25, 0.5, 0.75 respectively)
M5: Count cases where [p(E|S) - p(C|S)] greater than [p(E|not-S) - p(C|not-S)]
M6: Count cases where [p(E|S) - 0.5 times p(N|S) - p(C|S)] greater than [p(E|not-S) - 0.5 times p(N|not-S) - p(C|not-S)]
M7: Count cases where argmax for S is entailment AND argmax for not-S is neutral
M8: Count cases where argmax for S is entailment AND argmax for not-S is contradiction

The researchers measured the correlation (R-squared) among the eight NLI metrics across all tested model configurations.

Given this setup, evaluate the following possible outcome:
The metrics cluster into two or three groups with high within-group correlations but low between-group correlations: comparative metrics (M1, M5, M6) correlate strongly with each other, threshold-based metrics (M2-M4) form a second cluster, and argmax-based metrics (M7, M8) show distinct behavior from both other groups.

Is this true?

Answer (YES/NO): NO